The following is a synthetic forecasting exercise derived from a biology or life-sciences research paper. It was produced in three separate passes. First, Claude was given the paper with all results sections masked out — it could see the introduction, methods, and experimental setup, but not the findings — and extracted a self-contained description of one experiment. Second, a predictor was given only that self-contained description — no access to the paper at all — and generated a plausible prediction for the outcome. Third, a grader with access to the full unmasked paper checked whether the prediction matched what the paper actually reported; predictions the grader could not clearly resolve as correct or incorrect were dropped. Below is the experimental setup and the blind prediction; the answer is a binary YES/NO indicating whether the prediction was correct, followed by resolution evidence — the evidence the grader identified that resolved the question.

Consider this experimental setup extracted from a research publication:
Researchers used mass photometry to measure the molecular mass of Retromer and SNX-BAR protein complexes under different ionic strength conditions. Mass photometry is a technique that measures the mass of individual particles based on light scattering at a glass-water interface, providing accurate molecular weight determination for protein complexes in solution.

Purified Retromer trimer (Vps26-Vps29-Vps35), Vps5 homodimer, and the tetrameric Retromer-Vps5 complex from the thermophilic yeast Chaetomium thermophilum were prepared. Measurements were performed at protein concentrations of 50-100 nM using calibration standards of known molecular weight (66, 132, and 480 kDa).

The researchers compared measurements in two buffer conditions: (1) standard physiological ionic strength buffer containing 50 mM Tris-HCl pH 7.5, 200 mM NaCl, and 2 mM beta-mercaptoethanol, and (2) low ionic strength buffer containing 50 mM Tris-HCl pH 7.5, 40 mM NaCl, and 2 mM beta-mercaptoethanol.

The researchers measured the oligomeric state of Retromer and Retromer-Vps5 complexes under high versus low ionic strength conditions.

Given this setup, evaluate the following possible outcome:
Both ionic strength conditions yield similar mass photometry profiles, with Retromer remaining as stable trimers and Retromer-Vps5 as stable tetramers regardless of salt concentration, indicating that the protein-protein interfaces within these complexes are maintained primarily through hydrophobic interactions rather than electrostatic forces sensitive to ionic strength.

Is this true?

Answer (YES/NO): NO